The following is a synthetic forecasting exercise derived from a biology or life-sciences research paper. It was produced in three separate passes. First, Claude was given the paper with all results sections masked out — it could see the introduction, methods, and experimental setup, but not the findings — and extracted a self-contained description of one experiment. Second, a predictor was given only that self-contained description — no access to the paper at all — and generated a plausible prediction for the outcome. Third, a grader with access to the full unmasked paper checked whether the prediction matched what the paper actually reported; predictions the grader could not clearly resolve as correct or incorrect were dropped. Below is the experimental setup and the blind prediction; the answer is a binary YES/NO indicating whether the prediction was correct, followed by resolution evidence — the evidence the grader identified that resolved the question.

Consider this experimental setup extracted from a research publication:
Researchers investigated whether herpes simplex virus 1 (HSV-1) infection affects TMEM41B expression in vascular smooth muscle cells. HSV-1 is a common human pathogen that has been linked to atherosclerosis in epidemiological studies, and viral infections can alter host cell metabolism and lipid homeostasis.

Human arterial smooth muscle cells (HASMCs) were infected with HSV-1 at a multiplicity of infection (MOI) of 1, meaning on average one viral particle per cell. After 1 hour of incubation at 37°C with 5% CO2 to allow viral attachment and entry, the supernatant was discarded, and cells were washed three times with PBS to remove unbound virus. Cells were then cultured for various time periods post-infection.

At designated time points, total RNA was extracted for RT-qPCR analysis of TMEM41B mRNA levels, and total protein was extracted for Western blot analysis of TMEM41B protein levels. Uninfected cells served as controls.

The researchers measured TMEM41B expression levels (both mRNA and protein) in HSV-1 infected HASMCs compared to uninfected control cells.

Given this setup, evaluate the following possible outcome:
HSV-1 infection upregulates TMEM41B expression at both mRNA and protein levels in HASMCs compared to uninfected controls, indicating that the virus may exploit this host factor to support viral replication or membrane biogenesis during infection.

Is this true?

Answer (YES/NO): YES